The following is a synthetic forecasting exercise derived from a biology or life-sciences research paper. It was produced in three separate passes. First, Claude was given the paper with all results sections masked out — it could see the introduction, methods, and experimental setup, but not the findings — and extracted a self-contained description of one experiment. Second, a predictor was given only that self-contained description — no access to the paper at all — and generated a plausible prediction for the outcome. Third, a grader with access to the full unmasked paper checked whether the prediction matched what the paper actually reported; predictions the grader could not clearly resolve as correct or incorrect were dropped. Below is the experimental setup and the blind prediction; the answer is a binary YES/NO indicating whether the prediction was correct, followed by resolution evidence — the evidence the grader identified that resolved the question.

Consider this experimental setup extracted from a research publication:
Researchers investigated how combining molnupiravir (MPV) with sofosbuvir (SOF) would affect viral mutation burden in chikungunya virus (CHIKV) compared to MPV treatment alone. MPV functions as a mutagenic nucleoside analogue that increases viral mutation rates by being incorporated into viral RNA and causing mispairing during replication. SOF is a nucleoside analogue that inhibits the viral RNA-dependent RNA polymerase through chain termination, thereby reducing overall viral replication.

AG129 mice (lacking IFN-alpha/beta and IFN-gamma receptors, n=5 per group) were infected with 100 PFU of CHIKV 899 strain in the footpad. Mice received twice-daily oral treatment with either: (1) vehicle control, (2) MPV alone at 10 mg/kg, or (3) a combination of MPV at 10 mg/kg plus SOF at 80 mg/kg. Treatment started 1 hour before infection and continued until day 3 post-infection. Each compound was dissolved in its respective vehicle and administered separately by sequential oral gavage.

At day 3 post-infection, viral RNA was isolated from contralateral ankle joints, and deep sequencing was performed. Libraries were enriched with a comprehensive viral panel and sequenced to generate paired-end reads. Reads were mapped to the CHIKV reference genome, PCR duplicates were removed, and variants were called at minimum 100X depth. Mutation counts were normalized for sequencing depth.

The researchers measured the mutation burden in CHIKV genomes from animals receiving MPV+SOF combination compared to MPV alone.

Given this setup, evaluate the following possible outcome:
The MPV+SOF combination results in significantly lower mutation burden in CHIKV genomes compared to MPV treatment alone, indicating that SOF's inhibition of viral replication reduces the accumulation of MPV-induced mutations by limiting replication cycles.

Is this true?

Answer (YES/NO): YES